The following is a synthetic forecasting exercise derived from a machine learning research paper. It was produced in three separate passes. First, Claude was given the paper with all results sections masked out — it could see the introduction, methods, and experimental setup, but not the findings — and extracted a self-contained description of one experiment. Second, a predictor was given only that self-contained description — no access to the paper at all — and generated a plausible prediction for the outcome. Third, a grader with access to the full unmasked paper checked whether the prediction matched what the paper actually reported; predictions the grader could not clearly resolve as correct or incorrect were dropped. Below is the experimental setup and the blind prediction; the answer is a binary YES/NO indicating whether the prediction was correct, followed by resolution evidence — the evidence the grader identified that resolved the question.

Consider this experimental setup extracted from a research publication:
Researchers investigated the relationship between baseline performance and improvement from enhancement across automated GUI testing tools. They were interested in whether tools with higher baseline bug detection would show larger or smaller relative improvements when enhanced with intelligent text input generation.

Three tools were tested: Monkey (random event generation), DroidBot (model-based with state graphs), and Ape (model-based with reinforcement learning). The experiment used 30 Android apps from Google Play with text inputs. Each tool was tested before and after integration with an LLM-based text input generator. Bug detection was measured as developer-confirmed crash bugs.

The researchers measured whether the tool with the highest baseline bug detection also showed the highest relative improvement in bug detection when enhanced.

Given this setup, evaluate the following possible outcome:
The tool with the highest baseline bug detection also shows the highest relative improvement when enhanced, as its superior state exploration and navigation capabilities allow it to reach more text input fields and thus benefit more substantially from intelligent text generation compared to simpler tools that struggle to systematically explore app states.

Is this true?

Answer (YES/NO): YES